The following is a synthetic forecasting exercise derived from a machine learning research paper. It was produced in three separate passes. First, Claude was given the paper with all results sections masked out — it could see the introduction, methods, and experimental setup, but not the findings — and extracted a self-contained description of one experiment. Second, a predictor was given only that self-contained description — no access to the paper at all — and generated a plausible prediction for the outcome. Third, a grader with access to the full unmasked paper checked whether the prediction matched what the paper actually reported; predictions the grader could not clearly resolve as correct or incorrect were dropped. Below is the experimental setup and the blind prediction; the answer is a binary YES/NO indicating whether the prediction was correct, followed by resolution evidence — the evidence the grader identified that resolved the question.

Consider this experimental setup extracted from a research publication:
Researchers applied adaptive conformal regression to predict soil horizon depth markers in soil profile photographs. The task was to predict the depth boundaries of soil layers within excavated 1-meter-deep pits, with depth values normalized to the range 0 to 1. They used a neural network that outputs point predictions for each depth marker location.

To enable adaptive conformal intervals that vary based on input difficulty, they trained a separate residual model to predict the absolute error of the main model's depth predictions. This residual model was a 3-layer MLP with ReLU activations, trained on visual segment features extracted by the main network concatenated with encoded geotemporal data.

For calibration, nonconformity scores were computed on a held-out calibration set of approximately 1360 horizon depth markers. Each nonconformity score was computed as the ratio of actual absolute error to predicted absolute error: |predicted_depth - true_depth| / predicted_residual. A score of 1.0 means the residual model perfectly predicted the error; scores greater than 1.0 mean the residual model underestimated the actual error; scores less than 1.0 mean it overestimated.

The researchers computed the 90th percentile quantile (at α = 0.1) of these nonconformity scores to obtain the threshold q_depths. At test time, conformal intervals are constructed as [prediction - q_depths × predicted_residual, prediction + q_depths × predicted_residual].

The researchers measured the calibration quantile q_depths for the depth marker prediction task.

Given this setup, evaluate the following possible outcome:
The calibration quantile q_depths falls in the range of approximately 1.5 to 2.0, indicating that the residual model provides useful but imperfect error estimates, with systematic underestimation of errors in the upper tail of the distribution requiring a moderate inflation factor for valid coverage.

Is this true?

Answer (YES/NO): YES